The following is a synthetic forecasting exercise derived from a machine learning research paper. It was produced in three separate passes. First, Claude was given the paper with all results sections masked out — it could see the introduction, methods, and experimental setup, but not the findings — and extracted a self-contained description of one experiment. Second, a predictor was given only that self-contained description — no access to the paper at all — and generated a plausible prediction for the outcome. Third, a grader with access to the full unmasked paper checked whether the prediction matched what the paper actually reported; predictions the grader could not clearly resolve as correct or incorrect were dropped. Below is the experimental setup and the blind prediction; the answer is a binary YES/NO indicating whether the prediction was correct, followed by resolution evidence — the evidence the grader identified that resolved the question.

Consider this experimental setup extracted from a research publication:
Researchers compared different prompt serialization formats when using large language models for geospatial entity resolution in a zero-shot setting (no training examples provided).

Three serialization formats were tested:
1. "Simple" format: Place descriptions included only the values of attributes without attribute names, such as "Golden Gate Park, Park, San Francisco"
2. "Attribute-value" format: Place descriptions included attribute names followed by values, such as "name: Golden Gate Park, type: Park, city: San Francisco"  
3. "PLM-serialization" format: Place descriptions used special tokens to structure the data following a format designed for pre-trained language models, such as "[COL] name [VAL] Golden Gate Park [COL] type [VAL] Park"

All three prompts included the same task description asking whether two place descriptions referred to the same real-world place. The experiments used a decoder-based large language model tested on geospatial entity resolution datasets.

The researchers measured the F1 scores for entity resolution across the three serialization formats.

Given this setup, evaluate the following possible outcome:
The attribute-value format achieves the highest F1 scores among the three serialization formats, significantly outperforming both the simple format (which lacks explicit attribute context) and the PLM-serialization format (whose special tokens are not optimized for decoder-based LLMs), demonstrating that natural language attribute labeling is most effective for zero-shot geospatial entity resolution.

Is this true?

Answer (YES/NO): NO